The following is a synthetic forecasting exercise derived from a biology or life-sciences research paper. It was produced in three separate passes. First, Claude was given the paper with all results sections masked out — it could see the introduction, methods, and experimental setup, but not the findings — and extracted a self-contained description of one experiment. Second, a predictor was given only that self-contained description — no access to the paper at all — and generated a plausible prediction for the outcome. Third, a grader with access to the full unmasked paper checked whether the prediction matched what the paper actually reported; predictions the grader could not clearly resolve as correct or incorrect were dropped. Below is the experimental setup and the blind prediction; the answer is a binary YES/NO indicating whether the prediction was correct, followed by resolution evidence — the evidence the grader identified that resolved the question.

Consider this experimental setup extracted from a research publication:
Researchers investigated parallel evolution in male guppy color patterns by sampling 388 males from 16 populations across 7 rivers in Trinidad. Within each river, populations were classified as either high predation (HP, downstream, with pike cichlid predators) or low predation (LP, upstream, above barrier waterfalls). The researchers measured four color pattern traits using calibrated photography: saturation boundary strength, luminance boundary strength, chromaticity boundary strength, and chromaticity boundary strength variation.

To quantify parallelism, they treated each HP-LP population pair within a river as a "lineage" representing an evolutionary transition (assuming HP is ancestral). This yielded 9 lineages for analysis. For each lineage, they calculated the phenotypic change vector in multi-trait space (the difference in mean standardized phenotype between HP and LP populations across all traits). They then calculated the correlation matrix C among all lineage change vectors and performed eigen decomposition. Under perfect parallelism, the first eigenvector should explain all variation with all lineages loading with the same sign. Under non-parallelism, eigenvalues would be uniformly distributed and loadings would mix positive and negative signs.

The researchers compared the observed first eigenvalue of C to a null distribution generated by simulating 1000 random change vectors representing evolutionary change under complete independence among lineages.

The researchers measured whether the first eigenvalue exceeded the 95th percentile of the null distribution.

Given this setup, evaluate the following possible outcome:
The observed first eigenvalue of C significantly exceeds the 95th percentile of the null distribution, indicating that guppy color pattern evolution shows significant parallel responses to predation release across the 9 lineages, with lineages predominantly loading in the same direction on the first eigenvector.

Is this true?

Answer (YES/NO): NO